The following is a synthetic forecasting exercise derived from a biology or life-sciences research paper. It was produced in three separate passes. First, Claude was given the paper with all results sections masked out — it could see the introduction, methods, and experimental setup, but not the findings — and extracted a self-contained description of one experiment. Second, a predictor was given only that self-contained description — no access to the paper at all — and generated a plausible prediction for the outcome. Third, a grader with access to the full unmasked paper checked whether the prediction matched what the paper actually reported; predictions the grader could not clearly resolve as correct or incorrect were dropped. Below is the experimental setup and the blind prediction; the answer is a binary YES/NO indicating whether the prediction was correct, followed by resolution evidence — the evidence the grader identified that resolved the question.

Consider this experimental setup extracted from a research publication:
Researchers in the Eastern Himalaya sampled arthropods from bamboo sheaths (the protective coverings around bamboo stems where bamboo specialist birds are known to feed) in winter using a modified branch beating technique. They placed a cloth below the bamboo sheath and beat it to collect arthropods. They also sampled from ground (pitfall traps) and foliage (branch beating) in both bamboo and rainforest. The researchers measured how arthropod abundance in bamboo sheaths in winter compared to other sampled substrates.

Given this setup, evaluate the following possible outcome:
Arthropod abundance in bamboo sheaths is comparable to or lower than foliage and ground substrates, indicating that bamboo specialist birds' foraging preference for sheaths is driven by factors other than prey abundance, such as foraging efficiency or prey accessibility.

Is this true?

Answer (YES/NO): NO